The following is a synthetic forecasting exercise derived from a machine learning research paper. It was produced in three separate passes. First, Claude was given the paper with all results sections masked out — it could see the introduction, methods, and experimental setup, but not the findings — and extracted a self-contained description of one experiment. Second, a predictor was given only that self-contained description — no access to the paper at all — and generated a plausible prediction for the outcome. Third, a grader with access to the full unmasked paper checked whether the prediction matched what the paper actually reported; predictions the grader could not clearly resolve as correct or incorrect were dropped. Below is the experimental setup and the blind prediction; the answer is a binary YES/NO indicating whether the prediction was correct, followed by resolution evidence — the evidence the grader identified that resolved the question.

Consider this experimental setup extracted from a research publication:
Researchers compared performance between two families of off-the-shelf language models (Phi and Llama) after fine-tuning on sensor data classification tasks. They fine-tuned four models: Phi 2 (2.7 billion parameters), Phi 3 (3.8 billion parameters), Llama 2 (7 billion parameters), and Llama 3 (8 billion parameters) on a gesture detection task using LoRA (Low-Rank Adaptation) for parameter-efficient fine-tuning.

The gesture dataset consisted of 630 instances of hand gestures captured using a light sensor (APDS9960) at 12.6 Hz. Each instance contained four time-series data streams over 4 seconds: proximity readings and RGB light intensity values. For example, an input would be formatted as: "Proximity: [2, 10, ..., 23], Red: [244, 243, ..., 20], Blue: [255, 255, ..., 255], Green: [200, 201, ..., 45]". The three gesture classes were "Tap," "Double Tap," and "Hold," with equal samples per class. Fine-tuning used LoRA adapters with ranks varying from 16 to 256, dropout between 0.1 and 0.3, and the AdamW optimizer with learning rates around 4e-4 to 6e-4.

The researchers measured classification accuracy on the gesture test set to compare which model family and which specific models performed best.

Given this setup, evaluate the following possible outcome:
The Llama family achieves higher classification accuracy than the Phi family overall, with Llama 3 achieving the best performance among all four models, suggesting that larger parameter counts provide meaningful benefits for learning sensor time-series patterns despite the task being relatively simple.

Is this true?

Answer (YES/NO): NO